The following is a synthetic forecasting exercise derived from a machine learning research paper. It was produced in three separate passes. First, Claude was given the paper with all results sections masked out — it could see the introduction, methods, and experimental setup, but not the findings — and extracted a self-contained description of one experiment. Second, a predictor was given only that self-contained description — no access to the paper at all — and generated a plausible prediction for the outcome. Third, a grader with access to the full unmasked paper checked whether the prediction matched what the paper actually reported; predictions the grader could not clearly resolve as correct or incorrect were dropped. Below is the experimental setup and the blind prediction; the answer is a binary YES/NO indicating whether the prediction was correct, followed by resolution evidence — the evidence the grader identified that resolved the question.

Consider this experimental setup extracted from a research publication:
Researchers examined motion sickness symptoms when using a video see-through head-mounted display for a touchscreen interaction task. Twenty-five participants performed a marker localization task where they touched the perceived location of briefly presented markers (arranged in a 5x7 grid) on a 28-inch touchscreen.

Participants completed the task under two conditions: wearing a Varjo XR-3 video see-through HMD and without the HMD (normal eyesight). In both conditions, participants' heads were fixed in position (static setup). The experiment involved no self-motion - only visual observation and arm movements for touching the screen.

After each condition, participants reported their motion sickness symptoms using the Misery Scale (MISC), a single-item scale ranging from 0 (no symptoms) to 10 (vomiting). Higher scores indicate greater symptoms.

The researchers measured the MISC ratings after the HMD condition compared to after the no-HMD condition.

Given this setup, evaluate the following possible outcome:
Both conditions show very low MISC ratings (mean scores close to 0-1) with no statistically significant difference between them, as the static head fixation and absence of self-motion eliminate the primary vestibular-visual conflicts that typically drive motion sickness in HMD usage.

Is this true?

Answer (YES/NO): NO